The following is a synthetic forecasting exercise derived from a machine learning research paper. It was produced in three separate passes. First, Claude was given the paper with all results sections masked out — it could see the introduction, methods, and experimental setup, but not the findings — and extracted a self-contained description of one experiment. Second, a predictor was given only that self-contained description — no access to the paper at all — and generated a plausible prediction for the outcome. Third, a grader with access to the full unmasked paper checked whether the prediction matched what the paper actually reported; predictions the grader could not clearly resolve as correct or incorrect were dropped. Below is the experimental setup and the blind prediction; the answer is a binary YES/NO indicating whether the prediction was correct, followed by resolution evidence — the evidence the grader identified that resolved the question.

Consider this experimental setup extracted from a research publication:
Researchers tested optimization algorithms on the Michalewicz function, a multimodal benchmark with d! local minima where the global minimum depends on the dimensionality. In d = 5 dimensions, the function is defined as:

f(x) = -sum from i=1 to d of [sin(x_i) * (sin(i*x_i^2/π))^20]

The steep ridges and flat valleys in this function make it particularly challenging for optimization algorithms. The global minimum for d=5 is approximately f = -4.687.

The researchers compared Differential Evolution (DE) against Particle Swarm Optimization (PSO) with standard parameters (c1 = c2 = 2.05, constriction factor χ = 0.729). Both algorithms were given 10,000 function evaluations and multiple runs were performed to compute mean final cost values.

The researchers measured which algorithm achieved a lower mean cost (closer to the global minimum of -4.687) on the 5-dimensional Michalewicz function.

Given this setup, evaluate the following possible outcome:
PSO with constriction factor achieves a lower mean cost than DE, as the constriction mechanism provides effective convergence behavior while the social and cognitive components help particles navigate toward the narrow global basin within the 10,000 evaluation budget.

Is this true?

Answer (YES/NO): NO